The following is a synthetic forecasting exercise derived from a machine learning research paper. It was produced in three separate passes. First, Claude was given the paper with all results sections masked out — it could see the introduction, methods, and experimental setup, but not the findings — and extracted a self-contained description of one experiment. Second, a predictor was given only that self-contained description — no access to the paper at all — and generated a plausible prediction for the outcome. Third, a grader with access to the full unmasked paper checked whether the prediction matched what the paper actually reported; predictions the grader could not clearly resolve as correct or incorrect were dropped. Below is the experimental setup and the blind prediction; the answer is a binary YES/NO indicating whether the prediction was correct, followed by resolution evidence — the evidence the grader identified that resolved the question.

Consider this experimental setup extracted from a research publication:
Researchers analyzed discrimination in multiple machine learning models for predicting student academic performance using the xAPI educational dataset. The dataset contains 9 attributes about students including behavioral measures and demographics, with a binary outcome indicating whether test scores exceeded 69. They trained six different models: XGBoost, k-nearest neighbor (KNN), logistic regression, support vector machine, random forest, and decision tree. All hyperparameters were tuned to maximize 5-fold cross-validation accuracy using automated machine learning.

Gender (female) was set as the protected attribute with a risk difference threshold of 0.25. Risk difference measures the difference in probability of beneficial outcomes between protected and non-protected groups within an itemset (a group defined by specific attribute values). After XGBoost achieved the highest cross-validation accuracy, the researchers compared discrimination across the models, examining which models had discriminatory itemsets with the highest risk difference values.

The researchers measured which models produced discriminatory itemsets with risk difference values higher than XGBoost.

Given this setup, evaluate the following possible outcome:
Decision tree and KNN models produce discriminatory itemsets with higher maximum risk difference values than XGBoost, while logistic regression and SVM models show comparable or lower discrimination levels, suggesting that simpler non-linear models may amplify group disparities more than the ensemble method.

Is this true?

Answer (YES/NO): NO